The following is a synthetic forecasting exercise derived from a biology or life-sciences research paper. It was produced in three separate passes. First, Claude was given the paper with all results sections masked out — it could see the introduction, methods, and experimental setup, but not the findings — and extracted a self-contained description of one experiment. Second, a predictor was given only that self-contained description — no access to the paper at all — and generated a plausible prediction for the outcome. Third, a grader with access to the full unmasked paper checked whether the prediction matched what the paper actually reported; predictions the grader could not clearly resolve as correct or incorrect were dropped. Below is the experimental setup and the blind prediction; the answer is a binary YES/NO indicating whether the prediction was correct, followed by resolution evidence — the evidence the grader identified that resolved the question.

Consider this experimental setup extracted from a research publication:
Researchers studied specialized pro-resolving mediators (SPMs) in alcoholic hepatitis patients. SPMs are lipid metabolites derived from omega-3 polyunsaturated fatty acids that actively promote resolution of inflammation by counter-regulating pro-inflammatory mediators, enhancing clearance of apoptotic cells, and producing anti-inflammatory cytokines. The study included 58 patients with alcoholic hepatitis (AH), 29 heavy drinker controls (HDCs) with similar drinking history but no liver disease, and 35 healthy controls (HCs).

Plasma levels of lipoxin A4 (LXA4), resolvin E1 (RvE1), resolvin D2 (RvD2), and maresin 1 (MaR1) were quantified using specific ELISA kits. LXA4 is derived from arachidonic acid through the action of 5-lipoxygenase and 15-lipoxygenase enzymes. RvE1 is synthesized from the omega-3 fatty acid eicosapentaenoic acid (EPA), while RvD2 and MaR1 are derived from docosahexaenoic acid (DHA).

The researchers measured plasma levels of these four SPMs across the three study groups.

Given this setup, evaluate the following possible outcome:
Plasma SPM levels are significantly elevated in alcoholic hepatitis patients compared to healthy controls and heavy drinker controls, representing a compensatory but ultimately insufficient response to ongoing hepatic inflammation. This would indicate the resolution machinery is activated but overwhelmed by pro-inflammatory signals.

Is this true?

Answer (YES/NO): NO